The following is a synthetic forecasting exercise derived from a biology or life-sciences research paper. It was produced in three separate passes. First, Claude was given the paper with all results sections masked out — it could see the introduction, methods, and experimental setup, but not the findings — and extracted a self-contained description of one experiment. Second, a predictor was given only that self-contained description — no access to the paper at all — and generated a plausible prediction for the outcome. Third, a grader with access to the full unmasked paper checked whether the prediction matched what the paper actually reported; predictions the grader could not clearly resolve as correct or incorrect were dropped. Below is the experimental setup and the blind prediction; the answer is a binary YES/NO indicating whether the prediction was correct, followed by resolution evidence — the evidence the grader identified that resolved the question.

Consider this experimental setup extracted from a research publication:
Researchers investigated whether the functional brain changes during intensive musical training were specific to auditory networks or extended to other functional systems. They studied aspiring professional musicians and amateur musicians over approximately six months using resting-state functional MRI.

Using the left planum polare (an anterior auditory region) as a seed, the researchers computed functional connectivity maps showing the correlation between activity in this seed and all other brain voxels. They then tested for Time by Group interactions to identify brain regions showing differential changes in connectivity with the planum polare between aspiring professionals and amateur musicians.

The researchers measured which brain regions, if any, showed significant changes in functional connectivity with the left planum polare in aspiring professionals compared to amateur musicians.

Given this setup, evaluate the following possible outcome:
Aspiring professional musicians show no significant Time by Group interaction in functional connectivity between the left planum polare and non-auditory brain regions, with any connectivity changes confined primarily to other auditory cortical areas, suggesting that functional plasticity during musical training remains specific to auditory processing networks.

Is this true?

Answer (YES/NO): NO